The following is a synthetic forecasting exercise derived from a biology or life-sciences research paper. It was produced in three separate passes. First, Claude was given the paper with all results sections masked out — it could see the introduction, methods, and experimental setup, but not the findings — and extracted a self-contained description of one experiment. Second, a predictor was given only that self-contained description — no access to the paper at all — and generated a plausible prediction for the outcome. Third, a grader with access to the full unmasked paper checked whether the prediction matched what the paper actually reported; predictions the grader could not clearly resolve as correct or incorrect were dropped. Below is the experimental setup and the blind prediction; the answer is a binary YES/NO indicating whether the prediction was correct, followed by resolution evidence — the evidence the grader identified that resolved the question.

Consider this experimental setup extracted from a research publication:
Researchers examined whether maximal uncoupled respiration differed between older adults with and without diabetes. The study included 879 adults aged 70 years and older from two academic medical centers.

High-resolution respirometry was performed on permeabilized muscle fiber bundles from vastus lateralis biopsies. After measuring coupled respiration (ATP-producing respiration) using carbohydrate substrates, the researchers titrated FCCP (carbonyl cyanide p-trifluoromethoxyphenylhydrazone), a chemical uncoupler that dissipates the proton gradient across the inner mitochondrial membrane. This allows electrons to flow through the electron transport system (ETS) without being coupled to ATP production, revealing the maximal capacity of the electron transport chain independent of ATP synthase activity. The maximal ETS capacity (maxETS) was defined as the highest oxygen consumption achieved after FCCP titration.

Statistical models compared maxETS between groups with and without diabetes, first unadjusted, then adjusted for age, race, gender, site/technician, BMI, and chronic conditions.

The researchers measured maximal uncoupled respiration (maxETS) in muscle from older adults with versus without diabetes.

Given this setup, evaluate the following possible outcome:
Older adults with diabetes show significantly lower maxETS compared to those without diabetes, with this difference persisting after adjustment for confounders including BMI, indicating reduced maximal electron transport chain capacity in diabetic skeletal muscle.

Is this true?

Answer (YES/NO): YES